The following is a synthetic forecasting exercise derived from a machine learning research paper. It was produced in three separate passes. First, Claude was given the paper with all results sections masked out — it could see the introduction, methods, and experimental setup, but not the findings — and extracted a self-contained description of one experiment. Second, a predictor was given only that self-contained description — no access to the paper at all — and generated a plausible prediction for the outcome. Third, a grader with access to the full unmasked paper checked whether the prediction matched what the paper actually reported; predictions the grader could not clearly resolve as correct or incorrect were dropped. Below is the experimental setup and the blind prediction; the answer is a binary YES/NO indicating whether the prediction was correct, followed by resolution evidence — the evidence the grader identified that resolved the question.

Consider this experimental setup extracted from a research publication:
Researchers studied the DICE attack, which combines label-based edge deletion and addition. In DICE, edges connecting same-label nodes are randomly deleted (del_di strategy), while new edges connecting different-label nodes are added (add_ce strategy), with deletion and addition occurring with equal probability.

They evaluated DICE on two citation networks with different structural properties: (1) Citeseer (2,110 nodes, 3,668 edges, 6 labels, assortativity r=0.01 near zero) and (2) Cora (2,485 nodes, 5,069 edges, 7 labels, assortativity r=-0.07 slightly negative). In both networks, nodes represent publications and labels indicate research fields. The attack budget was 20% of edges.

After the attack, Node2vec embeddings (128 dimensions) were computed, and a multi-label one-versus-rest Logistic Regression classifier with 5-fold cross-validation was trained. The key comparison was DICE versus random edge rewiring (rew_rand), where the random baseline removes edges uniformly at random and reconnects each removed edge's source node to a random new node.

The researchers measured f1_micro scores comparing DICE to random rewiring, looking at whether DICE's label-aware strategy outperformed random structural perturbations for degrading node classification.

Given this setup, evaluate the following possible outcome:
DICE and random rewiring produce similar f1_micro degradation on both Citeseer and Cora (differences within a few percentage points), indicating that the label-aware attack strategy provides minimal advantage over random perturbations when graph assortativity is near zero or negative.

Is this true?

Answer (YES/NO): YES